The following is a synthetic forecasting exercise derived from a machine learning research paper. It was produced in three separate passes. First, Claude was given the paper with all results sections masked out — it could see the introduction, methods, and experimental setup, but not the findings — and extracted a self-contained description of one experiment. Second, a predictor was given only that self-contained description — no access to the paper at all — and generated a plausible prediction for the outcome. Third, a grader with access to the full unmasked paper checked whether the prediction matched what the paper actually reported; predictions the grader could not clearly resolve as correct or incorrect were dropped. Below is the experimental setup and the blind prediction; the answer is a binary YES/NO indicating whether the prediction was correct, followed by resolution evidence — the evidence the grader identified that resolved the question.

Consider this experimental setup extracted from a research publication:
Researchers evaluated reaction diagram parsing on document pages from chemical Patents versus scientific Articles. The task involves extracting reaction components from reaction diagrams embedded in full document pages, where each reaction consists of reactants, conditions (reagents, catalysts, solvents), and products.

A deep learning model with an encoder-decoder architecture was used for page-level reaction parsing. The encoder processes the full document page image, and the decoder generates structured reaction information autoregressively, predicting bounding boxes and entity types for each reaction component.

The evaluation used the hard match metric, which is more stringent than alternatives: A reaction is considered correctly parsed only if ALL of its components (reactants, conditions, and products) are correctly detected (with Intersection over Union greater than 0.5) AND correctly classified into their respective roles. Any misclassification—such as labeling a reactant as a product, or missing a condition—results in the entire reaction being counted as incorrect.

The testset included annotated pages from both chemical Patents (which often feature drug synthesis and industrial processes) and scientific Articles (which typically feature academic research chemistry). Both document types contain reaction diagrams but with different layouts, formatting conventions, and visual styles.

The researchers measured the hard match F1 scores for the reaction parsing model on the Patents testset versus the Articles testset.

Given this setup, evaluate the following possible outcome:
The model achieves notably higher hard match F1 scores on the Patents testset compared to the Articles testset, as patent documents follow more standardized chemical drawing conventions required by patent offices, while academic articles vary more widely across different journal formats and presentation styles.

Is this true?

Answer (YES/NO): YES